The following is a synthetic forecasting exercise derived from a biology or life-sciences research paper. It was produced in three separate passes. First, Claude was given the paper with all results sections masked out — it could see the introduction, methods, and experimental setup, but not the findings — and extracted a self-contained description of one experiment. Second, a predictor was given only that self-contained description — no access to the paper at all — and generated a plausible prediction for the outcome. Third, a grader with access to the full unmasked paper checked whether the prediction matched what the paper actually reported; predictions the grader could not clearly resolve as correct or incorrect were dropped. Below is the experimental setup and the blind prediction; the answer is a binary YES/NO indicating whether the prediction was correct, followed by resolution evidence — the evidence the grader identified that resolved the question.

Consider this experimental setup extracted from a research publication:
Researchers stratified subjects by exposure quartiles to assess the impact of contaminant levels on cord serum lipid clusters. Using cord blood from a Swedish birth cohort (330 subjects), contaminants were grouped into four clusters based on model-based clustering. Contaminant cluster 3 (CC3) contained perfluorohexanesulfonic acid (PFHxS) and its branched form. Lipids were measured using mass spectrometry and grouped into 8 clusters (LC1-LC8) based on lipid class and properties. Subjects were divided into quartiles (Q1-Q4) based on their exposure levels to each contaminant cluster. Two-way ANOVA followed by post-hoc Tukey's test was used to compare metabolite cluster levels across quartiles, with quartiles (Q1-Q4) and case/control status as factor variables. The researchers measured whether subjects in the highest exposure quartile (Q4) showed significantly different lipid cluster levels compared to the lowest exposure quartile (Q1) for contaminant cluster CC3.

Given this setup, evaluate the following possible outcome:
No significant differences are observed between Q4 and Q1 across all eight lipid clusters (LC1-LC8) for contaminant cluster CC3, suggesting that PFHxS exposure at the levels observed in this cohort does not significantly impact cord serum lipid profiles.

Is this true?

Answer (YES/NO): NO